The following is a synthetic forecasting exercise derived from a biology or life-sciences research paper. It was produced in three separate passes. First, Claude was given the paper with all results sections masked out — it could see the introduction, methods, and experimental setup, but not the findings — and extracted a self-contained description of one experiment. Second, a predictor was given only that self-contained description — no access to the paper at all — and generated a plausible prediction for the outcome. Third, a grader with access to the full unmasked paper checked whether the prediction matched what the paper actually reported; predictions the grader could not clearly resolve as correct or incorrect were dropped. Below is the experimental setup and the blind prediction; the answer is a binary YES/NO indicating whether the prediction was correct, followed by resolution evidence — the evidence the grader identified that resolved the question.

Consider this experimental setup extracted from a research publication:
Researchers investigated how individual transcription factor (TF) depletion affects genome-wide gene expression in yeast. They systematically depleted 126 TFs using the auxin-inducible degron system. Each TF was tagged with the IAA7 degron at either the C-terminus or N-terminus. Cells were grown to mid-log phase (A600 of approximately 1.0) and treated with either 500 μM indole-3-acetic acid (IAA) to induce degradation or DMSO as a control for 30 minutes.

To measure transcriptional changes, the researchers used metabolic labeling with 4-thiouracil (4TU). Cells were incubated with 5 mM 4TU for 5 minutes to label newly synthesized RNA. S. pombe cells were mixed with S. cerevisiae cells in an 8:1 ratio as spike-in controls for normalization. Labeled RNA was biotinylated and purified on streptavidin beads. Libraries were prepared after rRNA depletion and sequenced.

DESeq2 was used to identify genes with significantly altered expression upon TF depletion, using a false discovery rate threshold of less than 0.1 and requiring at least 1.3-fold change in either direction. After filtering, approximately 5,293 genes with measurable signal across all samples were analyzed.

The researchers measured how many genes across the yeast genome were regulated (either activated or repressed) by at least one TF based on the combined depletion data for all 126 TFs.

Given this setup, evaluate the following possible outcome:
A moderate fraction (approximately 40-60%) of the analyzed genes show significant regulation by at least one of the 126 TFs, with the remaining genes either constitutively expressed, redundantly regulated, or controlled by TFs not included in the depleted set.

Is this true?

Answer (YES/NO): NO